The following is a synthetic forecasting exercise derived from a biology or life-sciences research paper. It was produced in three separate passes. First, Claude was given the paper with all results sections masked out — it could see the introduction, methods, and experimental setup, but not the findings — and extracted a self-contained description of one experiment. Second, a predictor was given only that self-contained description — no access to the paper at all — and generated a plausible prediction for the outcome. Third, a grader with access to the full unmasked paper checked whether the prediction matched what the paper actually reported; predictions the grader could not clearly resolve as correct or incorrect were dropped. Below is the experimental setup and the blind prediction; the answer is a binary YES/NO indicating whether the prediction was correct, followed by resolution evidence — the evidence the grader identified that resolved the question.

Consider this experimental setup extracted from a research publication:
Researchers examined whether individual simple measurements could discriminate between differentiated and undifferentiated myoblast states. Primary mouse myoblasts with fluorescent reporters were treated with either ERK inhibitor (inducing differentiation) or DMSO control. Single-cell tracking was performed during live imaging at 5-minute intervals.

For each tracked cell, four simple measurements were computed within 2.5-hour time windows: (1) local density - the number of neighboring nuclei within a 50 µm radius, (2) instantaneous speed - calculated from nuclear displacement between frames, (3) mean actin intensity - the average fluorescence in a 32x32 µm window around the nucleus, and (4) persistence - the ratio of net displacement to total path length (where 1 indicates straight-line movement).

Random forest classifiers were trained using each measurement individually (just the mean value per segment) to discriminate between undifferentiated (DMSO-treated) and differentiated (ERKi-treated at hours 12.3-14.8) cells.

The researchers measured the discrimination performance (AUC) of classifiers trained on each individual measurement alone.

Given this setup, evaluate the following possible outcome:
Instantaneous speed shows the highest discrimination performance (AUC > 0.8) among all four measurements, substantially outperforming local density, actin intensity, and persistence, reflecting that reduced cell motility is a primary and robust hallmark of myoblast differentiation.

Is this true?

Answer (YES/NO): NO